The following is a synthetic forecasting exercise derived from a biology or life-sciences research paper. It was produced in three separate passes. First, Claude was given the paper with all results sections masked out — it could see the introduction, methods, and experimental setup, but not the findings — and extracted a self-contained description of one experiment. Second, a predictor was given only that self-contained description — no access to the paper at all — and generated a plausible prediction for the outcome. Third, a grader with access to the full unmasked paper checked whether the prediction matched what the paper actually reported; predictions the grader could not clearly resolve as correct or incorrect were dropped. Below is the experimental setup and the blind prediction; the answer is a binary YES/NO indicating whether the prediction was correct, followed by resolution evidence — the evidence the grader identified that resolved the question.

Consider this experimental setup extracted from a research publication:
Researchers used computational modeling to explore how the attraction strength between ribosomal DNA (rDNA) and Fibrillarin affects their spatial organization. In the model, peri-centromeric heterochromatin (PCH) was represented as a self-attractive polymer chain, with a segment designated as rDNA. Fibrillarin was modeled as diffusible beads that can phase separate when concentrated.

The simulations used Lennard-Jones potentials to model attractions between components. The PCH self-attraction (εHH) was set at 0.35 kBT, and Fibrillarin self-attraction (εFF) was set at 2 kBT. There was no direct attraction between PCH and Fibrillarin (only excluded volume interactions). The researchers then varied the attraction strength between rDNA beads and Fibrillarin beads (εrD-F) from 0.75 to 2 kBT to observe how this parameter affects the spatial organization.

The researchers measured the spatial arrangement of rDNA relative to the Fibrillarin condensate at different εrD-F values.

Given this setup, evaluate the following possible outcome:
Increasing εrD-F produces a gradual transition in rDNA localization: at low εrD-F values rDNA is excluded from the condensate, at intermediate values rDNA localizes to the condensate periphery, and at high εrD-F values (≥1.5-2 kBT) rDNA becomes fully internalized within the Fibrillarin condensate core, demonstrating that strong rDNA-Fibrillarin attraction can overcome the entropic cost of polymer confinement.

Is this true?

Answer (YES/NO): NO